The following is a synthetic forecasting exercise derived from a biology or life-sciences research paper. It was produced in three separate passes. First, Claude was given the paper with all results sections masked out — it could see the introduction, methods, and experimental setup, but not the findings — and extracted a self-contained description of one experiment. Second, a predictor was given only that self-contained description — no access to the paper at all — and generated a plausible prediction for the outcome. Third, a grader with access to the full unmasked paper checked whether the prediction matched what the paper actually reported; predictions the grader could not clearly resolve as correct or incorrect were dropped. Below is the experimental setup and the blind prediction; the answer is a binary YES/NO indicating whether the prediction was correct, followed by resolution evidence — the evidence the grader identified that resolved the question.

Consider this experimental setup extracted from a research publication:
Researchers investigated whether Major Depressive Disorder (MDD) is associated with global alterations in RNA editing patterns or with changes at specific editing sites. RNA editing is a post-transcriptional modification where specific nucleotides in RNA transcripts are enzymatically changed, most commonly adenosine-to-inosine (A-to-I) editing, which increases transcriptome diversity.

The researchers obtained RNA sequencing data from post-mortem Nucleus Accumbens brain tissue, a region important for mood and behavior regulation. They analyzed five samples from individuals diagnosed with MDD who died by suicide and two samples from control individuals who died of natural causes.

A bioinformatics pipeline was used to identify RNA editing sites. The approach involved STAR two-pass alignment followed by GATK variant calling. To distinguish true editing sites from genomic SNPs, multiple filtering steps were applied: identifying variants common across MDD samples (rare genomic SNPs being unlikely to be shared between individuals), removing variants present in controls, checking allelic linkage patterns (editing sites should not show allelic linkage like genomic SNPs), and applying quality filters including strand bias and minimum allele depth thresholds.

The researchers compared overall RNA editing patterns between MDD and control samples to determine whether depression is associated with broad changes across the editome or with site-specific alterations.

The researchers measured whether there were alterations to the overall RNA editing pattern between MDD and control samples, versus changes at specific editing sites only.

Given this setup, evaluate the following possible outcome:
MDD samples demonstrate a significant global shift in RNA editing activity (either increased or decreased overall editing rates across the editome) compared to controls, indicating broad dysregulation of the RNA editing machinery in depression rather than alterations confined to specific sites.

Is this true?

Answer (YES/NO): NO